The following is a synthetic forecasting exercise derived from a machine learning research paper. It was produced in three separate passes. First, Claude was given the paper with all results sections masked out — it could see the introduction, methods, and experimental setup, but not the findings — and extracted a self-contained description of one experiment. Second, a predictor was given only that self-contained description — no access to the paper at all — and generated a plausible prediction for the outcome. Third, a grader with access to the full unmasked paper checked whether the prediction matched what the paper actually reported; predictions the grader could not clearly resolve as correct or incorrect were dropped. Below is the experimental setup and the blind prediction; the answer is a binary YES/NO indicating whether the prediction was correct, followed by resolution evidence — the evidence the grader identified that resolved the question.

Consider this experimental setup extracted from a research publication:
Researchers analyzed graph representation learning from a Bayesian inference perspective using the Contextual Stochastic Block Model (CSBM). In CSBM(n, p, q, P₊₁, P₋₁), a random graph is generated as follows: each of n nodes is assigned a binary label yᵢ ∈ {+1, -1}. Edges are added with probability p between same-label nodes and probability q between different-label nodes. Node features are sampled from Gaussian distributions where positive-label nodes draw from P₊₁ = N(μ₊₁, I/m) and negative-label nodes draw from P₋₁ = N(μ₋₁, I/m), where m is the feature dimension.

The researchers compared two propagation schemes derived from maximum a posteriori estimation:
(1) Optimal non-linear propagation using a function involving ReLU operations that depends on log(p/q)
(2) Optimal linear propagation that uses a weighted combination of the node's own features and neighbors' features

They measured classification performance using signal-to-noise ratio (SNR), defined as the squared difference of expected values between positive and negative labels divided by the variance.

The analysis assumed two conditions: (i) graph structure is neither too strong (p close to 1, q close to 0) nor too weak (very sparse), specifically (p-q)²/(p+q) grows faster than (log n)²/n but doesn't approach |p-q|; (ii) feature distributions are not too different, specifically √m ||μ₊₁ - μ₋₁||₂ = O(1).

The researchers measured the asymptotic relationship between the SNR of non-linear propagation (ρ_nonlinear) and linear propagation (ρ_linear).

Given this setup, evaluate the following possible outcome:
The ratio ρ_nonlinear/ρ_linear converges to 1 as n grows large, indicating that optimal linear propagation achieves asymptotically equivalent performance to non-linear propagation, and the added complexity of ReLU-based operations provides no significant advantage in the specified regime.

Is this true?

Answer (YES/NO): NO